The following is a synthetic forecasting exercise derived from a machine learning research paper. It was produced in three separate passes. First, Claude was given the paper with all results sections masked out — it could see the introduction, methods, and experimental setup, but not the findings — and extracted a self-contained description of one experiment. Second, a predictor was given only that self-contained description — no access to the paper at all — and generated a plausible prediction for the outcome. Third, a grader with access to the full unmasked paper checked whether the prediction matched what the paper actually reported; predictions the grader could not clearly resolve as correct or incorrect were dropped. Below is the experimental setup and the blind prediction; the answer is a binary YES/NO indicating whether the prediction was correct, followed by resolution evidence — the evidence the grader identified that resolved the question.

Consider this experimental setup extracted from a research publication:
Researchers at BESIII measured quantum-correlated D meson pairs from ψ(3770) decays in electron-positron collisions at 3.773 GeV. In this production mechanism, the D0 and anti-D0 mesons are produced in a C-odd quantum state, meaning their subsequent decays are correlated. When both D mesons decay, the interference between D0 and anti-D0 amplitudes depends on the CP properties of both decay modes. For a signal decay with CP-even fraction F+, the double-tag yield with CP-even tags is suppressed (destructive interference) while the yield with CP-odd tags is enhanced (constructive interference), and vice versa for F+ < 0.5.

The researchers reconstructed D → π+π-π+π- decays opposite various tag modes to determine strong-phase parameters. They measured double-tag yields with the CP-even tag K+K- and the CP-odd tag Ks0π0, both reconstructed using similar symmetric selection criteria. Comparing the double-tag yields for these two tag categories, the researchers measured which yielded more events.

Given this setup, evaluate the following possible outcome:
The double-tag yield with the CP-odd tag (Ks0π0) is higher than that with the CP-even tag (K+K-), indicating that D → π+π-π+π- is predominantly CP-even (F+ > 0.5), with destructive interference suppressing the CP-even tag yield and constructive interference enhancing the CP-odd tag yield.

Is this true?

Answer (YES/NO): YES